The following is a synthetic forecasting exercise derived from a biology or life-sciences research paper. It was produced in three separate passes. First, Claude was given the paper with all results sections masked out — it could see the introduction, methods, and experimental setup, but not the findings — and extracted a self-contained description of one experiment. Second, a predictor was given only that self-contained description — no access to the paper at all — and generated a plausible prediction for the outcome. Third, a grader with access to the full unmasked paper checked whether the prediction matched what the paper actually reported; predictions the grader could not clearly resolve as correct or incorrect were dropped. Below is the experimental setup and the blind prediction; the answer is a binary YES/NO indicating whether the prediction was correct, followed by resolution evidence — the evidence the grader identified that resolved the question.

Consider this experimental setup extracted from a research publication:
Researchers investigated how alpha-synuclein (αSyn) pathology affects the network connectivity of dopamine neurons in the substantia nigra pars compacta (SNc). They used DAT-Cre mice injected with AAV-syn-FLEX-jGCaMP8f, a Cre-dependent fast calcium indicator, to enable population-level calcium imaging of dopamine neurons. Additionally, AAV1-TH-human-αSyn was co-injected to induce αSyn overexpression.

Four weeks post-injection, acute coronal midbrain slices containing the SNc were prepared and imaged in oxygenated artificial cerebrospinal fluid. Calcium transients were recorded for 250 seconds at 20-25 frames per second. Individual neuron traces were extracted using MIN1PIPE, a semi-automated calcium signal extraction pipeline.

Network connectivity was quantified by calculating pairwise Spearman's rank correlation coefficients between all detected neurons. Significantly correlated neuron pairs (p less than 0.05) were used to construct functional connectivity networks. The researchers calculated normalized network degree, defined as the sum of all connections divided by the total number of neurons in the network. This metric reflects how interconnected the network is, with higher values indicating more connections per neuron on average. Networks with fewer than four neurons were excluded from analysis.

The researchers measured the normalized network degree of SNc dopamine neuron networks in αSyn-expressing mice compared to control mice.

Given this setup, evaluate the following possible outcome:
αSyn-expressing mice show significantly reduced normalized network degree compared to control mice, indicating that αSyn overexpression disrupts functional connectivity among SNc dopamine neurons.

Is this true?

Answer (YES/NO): NO